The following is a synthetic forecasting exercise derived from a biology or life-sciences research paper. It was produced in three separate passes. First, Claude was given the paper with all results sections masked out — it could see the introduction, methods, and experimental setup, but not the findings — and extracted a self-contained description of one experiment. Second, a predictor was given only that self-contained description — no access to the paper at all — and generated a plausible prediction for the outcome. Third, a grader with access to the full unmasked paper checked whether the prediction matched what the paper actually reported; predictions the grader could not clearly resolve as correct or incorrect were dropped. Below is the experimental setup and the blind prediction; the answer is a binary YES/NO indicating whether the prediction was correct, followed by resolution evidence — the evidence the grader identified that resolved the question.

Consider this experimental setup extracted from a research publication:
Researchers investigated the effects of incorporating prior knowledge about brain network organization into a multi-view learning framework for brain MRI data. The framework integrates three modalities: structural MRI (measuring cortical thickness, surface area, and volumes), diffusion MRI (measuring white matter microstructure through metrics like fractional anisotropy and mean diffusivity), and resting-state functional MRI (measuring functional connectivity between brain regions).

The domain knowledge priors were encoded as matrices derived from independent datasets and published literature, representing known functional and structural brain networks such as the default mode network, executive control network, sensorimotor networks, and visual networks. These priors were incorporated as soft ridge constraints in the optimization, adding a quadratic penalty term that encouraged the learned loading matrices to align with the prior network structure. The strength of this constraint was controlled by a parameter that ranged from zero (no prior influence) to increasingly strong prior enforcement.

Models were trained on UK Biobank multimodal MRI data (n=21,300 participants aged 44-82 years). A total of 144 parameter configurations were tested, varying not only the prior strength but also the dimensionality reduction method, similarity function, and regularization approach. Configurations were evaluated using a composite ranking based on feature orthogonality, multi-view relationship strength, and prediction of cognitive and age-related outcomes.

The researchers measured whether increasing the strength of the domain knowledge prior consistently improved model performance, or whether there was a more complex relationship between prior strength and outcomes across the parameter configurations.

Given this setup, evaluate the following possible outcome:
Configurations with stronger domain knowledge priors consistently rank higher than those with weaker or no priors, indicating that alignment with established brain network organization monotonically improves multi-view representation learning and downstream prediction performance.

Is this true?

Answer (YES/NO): NO